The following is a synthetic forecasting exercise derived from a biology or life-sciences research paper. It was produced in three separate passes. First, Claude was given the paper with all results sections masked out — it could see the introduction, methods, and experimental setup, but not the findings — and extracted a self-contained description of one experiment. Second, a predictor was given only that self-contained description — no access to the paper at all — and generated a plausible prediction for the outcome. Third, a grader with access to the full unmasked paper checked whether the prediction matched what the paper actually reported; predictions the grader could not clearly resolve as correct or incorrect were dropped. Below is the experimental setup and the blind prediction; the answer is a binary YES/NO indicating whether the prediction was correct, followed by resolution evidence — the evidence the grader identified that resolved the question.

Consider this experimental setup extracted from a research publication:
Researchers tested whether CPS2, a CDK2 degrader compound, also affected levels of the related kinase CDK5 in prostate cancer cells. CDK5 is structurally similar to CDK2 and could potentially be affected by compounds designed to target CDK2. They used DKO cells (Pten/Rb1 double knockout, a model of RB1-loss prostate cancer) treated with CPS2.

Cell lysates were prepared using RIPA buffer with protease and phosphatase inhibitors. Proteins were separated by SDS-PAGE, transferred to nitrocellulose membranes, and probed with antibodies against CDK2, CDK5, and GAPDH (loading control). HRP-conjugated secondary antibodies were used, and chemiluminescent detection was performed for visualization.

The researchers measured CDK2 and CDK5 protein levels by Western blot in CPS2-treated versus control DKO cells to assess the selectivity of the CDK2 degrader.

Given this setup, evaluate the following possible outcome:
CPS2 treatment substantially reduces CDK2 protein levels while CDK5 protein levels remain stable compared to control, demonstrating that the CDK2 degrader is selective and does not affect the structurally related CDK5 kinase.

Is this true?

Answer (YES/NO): YES